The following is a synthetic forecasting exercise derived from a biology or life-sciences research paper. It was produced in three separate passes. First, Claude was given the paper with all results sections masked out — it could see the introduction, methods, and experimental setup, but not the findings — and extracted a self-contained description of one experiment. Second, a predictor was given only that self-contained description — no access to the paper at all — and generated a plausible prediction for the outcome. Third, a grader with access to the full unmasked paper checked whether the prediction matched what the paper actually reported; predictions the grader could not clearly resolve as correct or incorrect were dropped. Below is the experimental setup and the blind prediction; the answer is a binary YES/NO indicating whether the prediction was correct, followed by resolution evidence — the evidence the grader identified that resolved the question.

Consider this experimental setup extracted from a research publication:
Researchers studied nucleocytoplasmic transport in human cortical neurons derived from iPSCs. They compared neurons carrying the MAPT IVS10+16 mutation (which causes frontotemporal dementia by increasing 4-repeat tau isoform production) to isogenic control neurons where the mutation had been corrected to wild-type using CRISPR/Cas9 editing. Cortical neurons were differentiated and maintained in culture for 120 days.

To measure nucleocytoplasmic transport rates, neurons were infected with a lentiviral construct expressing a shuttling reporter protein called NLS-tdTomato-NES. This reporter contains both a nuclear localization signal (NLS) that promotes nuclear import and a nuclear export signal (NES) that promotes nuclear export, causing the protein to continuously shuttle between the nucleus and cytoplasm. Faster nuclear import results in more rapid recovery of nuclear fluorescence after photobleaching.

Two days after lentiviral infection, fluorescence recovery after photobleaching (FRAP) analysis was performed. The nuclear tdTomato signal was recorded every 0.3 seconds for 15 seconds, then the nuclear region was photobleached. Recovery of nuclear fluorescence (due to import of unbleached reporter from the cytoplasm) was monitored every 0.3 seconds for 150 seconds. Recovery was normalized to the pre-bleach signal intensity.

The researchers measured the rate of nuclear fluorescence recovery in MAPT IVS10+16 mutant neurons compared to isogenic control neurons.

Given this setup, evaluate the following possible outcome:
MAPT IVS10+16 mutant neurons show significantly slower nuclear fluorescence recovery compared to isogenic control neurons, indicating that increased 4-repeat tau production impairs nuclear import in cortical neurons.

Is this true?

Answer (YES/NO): NO